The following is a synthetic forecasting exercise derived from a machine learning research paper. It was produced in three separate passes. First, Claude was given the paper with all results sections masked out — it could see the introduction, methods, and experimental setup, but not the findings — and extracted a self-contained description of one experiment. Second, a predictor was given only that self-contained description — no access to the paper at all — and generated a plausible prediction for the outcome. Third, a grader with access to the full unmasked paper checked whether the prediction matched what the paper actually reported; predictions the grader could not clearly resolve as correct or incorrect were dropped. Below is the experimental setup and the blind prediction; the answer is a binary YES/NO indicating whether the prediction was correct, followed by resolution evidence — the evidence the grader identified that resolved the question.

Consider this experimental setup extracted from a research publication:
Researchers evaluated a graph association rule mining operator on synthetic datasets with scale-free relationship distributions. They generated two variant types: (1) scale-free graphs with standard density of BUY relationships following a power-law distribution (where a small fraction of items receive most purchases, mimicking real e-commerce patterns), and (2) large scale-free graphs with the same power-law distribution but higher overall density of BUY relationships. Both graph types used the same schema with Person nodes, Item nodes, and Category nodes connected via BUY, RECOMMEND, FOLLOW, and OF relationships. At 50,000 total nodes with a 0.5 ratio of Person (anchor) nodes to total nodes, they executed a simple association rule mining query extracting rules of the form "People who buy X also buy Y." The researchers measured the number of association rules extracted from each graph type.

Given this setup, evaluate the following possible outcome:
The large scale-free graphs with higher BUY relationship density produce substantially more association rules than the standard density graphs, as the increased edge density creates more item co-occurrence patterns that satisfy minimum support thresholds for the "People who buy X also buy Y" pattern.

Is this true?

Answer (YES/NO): YES